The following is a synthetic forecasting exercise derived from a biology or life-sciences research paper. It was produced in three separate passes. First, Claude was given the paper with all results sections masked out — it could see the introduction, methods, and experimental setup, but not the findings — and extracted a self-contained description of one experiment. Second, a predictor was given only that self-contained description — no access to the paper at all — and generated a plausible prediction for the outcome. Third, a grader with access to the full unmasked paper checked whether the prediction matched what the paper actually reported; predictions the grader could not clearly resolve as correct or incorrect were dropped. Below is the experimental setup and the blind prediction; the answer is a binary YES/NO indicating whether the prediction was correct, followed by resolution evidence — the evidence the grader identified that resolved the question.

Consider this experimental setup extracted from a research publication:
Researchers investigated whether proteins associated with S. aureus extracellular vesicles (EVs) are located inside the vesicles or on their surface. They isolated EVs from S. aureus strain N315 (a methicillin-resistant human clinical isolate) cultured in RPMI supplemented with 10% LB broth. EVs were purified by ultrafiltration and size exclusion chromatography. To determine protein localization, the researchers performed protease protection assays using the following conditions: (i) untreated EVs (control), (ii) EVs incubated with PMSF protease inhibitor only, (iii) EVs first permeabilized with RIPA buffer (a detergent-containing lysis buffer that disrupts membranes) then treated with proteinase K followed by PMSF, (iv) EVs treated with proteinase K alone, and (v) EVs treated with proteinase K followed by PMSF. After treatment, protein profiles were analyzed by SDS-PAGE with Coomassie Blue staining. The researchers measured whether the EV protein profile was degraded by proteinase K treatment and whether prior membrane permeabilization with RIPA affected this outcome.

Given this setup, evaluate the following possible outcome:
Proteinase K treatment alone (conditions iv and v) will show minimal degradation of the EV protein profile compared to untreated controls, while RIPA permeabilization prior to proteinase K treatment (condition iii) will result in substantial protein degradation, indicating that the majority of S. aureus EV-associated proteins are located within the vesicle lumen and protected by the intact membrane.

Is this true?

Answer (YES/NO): YES